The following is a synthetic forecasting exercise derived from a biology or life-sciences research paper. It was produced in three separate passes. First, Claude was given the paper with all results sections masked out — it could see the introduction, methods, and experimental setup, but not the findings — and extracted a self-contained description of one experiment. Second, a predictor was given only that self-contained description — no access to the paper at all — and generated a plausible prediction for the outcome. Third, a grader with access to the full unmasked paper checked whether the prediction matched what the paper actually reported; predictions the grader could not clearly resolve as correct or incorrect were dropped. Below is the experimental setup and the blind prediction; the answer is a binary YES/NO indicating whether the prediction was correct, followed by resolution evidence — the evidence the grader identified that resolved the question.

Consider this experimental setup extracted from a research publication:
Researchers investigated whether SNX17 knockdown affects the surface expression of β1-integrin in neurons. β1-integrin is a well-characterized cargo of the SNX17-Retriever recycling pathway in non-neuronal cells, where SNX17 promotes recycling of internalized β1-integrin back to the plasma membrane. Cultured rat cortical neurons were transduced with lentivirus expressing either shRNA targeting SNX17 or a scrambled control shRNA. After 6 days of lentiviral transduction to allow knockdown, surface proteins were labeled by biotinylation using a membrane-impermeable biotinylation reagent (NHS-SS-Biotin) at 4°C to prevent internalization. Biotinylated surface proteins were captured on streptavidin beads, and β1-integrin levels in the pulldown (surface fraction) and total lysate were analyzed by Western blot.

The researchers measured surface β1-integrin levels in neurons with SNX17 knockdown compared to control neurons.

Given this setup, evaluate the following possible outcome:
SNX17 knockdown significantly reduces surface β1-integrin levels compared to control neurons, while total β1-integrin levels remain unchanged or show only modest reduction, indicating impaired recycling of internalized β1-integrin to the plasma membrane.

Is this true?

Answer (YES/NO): YES